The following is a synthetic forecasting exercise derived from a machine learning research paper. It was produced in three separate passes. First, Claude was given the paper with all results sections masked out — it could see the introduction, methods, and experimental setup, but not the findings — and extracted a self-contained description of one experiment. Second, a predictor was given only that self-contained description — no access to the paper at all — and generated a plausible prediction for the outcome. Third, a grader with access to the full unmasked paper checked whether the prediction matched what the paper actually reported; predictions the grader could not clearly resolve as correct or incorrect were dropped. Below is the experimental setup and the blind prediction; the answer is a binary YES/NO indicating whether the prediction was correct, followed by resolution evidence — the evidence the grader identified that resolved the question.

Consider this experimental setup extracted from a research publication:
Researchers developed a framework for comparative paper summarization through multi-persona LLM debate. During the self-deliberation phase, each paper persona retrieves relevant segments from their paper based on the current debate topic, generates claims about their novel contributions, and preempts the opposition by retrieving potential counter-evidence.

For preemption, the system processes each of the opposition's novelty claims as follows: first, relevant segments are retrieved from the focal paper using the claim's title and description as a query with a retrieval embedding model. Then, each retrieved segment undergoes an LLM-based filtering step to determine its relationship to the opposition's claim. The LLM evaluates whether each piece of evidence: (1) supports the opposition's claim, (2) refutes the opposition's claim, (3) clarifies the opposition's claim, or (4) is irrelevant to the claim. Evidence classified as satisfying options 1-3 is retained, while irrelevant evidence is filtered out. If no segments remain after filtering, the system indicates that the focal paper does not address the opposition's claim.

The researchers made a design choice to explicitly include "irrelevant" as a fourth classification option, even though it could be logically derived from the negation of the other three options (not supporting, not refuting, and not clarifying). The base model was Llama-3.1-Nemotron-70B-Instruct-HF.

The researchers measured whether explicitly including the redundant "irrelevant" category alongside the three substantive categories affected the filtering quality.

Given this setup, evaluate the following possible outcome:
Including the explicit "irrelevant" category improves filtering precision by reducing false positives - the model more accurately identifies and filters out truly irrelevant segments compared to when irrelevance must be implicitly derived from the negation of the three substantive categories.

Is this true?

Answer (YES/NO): YES